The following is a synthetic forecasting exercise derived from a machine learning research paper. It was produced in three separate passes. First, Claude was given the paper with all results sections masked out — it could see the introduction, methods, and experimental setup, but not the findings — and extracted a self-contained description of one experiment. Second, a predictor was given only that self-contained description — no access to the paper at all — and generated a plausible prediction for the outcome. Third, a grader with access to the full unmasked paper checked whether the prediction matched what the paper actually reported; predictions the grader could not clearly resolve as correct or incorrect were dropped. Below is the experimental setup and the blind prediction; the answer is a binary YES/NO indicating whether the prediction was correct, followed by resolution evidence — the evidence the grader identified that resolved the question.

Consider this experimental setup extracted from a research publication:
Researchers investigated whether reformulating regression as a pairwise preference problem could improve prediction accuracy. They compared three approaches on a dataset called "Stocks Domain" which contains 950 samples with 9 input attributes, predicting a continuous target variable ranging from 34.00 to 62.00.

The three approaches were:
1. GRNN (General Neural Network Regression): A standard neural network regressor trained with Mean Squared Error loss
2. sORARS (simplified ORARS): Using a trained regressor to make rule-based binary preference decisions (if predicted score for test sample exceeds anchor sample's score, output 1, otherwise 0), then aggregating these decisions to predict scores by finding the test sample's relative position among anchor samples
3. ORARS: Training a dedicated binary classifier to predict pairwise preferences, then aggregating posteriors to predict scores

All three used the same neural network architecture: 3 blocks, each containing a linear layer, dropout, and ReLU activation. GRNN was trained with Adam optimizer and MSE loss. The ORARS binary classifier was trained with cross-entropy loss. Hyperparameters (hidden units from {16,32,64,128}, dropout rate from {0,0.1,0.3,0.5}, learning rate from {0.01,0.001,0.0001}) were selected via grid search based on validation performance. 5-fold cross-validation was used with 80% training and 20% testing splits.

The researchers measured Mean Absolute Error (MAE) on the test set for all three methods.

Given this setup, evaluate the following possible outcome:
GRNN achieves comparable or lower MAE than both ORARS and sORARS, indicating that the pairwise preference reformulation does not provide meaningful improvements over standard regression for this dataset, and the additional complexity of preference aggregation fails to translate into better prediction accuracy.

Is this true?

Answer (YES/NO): NO